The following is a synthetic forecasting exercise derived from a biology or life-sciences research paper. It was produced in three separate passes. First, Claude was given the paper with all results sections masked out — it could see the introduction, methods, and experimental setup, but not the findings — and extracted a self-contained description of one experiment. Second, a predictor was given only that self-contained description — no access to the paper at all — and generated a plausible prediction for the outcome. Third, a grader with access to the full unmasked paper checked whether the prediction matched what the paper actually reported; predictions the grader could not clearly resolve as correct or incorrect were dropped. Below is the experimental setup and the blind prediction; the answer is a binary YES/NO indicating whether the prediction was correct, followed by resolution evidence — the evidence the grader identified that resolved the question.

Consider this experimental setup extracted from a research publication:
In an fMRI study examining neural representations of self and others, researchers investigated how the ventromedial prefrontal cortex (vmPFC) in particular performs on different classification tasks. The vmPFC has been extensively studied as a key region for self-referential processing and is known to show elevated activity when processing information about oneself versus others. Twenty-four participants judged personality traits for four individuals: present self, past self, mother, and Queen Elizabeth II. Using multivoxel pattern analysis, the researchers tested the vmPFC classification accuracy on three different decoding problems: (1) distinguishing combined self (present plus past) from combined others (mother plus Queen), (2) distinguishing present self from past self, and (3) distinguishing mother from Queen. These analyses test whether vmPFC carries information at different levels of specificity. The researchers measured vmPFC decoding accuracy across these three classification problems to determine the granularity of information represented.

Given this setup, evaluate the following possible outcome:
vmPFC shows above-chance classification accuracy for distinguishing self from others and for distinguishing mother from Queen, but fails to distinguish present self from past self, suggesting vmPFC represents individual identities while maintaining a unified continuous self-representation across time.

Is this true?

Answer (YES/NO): NO